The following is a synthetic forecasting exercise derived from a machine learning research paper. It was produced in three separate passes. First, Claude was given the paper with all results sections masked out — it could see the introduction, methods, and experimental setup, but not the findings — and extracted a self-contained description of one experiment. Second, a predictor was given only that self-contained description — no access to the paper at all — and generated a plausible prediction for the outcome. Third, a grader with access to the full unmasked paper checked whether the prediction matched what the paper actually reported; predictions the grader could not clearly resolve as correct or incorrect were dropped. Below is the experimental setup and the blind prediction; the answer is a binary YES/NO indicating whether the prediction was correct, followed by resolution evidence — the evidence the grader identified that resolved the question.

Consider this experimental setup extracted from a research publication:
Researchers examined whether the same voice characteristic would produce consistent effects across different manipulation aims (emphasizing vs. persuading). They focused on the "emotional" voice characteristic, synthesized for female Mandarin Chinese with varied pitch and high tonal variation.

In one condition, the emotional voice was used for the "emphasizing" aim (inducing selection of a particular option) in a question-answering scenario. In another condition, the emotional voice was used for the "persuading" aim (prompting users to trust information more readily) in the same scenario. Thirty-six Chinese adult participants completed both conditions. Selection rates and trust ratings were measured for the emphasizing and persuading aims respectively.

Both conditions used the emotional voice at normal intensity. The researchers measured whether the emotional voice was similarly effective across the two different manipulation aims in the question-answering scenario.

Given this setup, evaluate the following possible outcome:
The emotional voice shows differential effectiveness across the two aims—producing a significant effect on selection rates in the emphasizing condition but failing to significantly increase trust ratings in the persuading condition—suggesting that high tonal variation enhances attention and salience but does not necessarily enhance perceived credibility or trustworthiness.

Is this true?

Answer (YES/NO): NO